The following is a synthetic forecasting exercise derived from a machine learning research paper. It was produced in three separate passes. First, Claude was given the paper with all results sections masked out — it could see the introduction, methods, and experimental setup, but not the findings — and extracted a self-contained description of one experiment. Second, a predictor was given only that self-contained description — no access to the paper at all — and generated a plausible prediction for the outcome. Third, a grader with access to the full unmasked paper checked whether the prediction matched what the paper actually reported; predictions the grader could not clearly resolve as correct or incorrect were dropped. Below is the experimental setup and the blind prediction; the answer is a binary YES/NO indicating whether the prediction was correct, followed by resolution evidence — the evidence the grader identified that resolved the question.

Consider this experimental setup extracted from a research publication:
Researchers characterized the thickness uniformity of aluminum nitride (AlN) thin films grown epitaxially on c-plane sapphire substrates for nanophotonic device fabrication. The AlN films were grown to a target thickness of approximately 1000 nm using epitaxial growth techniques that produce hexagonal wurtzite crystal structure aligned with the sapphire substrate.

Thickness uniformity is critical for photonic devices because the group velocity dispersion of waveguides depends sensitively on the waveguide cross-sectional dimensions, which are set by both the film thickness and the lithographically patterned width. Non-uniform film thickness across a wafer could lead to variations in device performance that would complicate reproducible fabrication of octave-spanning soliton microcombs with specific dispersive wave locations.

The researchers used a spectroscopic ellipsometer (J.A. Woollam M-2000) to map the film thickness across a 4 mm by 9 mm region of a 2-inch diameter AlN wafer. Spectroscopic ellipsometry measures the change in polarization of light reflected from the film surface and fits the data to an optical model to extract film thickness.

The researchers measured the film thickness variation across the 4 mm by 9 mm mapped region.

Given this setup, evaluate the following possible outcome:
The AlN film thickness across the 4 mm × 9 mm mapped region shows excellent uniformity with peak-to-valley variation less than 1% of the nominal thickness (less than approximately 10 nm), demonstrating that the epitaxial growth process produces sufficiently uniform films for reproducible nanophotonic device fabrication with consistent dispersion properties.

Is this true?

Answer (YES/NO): YES